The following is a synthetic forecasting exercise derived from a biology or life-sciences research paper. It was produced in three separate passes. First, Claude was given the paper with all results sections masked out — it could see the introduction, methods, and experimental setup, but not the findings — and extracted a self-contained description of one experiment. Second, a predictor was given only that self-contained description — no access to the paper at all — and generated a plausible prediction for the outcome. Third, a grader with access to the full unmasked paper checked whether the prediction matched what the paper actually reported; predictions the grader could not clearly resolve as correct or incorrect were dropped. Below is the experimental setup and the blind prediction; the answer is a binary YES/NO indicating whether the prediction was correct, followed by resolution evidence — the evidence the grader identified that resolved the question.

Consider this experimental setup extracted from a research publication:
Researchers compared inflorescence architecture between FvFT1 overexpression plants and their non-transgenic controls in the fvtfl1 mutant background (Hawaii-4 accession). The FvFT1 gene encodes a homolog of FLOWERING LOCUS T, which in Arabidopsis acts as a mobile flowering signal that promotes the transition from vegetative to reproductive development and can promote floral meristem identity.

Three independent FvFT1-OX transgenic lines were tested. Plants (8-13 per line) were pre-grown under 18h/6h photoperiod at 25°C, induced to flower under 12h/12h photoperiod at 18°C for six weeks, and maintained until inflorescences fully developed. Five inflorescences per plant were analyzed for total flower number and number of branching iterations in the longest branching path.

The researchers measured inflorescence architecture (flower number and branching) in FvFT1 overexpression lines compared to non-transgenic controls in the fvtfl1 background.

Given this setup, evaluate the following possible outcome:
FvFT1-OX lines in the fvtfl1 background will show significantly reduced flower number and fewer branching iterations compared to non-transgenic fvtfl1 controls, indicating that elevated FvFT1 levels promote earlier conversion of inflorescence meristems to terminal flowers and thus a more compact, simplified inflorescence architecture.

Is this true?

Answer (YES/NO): YES